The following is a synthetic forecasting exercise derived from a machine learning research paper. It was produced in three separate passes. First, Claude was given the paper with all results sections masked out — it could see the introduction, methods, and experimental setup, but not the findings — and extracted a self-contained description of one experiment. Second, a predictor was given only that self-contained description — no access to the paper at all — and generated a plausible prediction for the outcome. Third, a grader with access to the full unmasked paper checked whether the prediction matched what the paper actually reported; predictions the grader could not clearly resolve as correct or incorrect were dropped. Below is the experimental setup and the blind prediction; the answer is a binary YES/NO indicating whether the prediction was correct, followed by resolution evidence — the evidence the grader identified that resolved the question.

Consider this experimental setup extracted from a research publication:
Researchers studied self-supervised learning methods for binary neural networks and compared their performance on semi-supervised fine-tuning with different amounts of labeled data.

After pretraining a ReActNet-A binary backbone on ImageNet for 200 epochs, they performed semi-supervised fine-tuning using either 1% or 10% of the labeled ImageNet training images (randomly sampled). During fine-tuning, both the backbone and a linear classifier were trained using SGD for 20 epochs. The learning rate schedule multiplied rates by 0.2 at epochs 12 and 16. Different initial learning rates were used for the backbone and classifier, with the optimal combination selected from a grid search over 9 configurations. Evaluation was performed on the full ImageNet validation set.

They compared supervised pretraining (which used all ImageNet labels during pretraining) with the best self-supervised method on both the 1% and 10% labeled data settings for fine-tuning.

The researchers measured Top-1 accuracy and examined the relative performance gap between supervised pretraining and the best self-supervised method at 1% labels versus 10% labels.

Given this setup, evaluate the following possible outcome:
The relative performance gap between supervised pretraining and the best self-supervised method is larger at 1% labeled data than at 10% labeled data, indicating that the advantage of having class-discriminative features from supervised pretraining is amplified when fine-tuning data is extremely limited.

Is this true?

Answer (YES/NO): YES